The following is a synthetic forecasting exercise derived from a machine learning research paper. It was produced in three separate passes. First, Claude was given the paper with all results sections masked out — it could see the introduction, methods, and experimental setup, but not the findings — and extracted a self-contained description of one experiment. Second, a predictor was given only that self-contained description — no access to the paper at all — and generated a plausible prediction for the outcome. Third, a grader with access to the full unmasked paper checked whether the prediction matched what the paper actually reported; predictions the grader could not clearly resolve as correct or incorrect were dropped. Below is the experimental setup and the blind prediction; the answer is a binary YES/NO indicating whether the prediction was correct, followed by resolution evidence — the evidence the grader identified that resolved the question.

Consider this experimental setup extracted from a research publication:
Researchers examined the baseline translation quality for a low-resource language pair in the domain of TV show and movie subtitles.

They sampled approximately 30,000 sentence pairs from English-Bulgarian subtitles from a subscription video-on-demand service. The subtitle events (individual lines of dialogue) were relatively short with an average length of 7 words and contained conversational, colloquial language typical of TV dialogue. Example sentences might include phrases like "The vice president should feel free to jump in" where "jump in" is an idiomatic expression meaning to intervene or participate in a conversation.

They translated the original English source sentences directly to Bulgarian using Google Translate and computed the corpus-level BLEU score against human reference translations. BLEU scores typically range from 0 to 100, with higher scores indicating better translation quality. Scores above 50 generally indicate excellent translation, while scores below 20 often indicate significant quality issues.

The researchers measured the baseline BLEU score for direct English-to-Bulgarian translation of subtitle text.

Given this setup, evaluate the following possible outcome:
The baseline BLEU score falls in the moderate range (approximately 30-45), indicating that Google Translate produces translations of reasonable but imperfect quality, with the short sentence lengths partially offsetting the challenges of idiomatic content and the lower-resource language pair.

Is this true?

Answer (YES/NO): NO